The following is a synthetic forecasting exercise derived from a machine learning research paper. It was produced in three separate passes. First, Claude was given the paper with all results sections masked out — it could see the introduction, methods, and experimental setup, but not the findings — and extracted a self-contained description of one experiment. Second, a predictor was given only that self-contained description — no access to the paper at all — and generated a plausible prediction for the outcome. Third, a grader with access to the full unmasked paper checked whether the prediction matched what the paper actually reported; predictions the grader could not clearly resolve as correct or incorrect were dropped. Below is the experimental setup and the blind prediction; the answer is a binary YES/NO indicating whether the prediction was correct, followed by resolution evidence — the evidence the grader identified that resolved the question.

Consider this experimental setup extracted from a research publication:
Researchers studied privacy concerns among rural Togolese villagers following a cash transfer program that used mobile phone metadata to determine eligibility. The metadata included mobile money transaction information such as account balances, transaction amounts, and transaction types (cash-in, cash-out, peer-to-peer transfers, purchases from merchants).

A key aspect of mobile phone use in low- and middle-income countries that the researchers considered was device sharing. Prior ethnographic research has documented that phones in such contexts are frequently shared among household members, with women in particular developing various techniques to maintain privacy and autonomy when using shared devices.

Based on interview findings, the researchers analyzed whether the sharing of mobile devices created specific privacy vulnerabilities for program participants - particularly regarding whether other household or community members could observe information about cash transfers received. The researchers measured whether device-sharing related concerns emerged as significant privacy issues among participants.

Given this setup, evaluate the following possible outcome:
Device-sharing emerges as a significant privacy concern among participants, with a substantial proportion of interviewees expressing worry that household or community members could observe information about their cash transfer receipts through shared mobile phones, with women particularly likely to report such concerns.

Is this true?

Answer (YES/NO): NO